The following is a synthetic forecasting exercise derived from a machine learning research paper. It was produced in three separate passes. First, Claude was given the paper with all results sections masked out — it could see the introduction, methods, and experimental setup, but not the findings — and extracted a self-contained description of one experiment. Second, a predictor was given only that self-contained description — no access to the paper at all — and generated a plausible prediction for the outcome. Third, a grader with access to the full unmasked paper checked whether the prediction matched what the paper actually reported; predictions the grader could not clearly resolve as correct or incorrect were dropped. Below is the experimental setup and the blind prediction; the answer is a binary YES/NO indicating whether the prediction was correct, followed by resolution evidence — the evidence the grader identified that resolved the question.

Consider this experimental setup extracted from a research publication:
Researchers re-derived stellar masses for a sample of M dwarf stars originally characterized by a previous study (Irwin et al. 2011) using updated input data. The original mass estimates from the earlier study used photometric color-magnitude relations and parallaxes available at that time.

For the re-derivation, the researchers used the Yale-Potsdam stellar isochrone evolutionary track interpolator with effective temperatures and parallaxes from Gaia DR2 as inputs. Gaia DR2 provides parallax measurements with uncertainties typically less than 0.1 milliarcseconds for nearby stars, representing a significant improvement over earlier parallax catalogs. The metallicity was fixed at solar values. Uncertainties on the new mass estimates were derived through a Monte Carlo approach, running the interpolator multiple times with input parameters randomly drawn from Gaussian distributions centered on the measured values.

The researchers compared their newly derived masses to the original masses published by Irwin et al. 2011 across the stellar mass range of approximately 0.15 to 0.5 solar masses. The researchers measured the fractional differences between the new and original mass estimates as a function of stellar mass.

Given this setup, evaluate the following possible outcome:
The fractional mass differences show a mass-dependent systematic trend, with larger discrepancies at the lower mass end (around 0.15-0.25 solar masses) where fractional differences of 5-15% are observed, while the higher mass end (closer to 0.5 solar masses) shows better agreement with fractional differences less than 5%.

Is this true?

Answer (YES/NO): NO